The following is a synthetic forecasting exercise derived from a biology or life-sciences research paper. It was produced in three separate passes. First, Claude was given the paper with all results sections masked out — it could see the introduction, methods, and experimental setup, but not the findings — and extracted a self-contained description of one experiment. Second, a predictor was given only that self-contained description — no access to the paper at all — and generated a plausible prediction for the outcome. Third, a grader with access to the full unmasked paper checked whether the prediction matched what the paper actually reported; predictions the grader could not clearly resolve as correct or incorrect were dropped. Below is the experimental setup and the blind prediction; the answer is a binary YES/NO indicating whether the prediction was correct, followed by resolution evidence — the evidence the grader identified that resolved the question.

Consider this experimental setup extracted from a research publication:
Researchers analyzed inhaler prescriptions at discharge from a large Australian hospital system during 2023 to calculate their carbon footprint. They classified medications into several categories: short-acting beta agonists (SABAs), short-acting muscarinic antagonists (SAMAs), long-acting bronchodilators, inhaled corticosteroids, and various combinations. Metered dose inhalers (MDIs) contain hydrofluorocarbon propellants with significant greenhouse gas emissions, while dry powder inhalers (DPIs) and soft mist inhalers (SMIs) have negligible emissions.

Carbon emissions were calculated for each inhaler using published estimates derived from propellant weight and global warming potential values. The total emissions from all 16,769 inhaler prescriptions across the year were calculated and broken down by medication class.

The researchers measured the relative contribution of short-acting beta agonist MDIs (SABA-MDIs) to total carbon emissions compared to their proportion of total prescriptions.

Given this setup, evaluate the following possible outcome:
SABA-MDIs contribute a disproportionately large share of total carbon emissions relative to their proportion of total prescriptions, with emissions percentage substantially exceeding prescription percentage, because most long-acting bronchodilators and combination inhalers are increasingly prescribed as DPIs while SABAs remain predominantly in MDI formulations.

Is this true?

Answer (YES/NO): YES